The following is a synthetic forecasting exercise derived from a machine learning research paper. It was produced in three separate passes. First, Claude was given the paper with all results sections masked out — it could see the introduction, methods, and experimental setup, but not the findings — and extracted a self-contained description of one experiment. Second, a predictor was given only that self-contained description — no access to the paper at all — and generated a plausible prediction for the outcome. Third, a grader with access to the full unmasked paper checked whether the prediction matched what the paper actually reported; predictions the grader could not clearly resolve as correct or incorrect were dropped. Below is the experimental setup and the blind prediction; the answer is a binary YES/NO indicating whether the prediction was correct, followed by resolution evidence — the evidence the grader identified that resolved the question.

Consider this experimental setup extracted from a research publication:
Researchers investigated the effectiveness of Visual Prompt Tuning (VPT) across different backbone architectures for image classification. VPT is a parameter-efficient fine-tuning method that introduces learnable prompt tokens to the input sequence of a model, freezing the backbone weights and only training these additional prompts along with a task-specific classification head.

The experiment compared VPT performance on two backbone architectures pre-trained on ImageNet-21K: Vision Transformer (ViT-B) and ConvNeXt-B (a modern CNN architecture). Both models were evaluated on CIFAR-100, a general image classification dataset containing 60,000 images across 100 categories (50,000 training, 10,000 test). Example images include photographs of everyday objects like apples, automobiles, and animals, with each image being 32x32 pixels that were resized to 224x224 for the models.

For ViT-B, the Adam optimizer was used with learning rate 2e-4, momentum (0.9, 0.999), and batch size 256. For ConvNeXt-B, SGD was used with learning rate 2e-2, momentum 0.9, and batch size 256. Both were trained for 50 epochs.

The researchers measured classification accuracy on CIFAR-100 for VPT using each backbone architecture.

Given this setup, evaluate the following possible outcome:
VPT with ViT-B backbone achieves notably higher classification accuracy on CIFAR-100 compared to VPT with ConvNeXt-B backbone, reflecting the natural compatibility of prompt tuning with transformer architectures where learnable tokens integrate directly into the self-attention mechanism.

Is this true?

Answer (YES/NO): YES